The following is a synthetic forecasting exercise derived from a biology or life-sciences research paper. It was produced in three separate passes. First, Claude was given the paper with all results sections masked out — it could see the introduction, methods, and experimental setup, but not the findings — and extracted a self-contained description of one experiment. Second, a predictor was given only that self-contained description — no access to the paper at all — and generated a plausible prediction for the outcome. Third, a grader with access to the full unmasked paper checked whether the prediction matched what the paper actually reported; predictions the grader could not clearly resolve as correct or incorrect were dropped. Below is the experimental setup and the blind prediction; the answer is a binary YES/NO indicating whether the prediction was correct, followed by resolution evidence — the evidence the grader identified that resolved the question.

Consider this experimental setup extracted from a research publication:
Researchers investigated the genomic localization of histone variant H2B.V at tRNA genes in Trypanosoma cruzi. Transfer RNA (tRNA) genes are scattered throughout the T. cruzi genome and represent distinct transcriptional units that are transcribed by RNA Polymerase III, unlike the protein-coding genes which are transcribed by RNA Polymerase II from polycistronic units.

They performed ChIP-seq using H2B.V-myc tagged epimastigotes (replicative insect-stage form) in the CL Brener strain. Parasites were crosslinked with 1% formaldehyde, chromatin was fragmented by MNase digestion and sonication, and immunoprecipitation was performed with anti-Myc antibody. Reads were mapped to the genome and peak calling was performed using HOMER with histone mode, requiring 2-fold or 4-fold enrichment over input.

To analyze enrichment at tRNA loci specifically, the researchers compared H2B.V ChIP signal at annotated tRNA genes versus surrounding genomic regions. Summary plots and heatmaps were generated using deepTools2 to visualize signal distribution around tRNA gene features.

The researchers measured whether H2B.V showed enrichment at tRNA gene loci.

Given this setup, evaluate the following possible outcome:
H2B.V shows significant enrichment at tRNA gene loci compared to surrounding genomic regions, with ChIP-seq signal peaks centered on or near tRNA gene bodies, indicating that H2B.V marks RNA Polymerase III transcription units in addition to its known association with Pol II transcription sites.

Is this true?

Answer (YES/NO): NO